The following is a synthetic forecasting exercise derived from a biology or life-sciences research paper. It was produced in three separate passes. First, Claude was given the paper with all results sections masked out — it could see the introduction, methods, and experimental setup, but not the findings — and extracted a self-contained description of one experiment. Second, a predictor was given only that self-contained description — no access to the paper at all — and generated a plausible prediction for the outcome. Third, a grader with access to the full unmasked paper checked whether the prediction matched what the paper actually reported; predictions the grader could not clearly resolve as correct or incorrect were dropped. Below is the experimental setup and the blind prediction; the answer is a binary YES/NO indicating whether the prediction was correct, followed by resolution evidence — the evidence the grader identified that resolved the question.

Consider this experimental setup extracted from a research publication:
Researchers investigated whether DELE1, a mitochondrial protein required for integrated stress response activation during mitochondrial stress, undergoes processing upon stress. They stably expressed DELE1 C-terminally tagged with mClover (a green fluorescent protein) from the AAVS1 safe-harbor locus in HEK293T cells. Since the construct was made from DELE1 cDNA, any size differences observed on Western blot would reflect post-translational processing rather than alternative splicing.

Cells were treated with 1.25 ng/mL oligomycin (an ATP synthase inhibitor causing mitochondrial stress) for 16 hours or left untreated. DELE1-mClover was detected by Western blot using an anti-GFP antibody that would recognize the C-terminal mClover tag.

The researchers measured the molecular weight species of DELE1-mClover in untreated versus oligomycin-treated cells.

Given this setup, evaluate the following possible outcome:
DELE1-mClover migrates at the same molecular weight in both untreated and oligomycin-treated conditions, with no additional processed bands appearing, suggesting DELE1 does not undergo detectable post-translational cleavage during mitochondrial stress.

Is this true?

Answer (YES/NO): NO